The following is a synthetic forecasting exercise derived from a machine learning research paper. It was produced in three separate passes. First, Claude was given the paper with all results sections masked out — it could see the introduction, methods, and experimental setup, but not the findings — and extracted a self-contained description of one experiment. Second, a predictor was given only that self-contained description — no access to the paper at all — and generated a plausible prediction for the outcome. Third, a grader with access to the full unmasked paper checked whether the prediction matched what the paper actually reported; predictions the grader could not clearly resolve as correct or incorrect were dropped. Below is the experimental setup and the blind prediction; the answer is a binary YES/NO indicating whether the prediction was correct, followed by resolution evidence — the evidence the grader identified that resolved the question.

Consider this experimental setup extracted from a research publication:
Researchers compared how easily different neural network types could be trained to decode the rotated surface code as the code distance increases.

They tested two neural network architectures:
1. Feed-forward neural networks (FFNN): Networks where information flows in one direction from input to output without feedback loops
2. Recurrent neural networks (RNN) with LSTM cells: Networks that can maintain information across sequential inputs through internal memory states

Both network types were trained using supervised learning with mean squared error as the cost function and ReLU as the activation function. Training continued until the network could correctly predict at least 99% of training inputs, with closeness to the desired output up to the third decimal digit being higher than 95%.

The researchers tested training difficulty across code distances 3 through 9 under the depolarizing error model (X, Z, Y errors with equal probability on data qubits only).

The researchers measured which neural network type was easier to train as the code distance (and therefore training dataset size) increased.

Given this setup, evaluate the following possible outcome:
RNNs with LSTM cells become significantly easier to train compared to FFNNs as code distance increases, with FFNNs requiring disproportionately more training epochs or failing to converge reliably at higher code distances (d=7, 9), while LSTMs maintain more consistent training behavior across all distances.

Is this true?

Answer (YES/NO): YES